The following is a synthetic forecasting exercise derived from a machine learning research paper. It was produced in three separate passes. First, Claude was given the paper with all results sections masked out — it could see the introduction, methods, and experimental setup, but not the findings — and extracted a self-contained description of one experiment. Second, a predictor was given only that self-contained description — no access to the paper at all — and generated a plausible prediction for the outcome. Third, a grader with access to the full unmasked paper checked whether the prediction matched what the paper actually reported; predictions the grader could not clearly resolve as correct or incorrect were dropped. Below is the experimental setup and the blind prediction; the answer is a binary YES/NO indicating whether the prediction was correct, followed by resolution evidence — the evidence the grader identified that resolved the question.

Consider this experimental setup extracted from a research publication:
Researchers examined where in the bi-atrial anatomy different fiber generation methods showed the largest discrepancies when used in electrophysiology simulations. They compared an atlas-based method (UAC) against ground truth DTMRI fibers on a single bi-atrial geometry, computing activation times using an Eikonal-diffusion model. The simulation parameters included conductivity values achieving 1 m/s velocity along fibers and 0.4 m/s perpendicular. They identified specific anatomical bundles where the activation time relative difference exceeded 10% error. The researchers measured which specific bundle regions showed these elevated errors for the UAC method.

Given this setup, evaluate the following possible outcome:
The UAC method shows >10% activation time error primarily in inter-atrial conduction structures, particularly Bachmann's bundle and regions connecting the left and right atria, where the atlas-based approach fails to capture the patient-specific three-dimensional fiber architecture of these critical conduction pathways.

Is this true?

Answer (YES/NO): NO